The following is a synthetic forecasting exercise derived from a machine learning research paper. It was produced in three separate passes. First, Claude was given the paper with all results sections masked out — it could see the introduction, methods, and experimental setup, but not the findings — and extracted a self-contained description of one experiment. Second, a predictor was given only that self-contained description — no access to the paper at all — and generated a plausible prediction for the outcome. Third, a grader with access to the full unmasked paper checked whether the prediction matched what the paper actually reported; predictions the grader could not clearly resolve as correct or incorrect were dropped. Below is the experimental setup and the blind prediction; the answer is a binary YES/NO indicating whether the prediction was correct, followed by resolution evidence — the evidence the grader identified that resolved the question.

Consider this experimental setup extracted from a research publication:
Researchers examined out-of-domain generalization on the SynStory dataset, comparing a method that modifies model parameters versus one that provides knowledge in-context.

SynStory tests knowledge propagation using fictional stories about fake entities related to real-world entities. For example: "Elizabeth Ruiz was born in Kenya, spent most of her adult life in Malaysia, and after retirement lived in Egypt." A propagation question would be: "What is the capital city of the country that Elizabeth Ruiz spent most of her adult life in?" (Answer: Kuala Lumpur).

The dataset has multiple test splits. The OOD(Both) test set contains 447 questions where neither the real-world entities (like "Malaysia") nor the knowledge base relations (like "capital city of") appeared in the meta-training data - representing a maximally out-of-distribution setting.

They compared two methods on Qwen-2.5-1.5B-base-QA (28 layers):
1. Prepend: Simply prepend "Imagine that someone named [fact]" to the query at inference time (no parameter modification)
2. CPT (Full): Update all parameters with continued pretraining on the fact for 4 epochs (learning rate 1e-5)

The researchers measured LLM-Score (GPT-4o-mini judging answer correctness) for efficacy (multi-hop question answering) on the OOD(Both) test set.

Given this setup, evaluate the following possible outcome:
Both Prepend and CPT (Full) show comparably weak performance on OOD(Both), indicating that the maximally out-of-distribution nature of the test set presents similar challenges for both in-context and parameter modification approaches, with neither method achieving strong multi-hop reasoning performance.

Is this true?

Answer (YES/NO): NO